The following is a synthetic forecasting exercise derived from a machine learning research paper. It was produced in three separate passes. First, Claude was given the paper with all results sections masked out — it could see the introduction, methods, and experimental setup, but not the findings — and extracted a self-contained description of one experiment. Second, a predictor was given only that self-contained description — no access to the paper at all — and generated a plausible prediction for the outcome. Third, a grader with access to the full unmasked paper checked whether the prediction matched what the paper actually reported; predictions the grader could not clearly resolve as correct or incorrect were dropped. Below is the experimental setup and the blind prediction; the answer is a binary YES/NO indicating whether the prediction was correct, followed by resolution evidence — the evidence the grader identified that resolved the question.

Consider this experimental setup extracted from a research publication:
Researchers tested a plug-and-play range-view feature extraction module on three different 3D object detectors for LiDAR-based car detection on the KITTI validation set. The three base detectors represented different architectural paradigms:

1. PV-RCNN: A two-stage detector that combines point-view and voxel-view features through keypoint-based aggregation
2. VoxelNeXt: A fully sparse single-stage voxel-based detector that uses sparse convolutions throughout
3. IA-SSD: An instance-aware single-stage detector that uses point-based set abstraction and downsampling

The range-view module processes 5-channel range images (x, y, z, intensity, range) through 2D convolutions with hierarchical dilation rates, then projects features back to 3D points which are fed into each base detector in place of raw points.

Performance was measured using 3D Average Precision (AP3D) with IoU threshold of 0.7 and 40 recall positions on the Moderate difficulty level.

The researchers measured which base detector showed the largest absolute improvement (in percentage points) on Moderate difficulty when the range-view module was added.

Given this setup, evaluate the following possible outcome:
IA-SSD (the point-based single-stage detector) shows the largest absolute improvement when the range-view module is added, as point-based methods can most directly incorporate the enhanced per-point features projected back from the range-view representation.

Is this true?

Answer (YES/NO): NO